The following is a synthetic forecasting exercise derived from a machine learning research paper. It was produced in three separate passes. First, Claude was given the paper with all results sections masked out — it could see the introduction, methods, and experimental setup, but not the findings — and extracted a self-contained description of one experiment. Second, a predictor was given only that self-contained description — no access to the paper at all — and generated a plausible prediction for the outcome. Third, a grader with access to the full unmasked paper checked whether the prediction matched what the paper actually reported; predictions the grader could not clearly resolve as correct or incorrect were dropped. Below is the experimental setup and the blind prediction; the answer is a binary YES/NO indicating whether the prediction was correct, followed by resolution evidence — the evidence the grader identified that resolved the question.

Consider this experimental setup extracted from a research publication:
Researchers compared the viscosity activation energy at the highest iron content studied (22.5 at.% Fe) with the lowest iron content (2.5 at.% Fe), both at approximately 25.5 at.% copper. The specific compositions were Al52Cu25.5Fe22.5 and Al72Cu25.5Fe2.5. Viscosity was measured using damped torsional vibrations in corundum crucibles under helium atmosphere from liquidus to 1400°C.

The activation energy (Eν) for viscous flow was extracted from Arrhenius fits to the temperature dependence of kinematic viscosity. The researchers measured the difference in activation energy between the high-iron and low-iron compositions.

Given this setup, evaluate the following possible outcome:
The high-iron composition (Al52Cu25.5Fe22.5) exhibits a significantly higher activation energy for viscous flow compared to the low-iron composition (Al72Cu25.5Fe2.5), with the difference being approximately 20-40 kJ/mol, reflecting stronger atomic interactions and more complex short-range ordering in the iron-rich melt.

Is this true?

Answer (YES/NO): NO